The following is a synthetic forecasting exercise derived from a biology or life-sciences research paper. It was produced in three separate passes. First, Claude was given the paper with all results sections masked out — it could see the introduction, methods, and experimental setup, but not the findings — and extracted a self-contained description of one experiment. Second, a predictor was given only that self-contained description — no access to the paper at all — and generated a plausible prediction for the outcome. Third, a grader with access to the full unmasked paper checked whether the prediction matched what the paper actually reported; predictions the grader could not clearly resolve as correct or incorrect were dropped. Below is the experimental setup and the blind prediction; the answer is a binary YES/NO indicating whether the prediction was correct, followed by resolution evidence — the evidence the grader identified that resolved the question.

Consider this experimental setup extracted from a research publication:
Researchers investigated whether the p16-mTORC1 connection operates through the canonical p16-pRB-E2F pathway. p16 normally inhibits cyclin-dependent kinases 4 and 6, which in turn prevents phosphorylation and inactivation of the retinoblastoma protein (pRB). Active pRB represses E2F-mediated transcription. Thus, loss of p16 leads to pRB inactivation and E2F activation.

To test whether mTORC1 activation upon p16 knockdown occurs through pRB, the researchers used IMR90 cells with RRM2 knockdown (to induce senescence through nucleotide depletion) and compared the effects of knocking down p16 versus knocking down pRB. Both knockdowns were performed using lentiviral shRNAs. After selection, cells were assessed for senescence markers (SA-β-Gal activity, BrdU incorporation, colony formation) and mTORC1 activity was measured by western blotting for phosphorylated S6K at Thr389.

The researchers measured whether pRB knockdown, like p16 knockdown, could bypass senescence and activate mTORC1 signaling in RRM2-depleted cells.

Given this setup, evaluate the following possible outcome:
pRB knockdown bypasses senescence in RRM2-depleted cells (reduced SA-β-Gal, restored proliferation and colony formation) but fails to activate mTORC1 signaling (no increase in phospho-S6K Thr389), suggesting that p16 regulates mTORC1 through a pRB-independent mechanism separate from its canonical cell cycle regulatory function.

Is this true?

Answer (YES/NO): YES